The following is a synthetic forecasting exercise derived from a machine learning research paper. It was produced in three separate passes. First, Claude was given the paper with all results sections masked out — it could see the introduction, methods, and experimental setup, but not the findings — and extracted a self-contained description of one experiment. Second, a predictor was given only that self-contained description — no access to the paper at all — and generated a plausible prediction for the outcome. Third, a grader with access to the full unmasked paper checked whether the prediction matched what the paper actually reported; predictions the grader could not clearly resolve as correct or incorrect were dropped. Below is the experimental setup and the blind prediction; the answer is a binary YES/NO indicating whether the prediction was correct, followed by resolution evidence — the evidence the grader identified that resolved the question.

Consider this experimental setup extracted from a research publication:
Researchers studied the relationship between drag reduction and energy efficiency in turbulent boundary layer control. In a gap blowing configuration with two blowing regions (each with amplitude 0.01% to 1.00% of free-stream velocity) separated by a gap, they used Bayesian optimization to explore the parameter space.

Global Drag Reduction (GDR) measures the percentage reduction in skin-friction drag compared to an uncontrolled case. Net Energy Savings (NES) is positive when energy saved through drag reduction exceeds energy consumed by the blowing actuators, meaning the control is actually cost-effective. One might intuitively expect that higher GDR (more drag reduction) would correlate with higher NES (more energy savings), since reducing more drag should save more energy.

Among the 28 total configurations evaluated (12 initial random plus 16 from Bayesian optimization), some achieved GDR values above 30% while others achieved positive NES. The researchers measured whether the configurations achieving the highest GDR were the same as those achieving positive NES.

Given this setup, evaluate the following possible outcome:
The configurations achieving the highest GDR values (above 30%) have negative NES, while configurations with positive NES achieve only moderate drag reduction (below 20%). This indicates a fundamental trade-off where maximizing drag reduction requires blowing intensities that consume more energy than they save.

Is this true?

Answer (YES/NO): NO